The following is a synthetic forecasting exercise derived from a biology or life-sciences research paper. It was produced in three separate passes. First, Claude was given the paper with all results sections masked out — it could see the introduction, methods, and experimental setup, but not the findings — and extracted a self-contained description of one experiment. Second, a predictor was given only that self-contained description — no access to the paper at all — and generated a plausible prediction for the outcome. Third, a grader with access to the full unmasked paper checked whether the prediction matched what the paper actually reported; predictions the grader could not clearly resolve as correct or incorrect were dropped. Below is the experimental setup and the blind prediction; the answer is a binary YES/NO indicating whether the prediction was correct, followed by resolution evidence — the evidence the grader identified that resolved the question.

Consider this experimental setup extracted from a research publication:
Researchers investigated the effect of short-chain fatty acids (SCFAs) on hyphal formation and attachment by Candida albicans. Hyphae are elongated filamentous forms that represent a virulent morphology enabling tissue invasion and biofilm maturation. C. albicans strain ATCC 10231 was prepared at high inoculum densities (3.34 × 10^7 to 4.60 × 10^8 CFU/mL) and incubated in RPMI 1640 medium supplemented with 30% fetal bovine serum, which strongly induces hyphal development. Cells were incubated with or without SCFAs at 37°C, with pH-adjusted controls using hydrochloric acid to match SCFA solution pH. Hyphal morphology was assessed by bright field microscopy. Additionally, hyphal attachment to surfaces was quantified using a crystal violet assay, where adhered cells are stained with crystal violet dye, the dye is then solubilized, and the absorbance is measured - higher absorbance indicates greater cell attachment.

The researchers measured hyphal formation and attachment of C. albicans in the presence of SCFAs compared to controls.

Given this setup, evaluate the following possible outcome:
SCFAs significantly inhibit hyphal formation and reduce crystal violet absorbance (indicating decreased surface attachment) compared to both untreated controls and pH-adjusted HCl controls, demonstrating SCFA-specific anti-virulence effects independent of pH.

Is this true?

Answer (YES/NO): YES